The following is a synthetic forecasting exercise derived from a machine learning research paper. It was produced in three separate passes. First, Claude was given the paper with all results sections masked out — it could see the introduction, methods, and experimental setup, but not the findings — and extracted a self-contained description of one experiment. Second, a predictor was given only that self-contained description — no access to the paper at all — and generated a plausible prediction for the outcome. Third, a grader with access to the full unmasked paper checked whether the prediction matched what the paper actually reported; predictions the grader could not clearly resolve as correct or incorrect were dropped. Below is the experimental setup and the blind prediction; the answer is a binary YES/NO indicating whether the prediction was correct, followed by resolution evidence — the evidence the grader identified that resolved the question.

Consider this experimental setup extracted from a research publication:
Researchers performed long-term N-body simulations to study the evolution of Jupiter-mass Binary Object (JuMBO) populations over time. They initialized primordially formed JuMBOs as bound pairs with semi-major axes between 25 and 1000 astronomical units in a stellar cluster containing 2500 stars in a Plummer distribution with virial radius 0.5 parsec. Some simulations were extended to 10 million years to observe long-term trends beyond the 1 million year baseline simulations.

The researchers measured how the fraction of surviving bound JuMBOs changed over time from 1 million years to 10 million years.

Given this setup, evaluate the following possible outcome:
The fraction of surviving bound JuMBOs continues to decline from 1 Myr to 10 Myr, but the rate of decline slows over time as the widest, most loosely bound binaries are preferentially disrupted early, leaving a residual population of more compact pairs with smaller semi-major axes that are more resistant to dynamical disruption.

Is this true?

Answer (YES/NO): YES